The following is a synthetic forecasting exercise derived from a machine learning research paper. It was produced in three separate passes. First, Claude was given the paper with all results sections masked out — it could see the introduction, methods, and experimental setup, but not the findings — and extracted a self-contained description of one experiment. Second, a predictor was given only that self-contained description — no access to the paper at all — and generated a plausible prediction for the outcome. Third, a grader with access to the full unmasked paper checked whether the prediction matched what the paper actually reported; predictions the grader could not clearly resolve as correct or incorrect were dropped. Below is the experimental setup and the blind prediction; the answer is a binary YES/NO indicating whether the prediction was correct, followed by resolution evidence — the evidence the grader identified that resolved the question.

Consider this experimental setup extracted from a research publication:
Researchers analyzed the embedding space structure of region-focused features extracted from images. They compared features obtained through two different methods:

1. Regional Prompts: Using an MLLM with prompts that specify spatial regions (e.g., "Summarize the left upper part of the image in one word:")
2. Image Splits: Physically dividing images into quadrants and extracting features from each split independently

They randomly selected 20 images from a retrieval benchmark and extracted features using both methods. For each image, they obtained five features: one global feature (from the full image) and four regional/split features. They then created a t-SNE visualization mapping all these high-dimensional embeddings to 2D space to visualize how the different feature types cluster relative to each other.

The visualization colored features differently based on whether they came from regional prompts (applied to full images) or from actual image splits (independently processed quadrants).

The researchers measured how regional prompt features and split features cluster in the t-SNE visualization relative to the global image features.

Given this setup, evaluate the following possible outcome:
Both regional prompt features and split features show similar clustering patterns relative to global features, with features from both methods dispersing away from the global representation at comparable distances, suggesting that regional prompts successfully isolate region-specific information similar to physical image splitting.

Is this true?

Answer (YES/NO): NO